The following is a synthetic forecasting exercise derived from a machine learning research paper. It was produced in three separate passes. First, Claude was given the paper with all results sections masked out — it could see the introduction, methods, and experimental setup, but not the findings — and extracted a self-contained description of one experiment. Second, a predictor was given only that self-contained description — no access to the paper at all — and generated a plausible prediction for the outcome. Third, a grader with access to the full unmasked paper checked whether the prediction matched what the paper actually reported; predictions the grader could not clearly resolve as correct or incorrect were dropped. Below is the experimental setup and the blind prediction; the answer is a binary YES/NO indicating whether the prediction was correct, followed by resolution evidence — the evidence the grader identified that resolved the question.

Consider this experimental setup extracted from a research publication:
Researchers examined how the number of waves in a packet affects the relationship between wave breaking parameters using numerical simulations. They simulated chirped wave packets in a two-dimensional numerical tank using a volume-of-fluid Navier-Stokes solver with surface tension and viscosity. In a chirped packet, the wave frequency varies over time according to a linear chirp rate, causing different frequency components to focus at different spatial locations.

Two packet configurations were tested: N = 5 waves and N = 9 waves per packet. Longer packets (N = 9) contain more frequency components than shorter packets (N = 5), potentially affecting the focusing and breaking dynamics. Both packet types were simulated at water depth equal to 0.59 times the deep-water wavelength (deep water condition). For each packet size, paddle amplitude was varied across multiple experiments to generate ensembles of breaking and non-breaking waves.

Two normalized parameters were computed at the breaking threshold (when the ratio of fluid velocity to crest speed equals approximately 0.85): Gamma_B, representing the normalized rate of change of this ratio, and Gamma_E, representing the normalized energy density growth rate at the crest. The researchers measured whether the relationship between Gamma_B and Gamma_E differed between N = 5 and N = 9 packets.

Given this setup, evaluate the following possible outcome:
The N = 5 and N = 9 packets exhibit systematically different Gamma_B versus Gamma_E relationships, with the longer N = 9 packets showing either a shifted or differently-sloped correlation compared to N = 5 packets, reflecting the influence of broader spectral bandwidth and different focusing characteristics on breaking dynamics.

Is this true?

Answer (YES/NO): NO